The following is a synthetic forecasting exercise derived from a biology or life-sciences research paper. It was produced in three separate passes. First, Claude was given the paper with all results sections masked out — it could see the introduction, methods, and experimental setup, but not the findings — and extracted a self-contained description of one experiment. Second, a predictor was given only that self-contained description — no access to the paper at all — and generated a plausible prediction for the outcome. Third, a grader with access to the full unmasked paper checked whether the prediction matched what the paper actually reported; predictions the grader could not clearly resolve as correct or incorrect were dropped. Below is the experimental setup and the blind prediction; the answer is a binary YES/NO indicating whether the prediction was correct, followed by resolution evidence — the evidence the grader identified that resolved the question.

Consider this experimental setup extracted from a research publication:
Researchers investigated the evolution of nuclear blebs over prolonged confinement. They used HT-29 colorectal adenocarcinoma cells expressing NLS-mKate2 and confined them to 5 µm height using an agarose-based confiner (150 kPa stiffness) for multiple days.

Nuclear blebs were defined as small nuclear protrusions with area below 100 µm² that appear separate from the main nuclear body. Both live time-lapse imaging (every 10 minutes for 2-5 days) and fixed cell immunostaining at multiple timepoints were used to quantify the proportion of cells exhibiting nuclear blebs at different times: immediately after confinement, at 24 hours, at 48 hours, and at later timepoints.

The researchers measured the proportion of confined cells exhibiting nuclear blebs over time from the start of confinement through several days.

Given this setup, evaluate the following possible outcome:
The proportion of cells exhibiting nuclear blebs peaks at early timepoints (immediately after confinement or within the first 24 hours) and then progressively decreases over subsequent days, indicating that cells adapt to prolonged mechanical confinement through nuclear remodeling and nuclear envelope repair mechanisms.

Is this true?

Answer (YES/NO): YES